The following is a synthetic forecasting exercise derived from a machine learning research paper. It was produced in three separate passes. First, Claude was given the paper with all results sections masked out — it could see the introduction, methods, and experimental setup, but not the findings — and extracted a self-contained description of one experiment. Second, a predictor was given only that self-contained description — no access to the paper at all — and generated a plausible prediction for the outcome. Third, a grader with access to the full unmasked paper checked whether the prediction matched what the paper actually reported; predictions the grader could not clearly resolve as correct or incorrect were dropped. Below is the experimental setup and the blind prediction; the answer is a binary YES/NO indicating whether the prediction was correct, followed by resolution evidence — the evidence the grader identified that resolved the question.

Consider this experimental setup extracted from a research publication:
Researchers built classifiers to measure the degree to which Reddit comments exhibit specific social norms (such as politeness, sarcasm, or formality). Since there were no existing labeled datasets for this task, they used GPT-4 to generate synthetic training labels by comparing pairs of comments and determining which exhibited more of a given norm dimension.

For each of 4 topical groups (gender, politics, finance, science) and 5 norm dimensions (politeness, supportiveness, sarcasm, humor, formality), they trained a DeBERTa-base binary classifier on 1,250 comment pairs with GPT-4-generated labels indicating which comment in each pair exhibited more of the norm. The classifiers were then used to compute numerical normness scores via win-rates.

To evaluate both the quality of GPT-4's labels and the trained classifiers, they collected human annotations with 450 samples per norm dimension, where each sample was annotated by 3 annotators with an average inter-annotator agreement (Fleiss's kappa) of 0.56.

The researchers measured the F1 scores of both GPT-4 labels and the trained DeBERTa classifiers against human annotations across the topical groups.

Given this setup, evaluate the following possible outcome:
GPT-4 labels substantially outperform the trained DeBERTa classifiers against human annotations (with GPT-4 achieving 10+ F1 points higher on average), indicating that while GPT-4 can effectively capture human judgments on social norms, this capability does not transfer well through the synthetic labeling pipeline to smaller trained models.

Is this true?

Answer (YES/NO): NO